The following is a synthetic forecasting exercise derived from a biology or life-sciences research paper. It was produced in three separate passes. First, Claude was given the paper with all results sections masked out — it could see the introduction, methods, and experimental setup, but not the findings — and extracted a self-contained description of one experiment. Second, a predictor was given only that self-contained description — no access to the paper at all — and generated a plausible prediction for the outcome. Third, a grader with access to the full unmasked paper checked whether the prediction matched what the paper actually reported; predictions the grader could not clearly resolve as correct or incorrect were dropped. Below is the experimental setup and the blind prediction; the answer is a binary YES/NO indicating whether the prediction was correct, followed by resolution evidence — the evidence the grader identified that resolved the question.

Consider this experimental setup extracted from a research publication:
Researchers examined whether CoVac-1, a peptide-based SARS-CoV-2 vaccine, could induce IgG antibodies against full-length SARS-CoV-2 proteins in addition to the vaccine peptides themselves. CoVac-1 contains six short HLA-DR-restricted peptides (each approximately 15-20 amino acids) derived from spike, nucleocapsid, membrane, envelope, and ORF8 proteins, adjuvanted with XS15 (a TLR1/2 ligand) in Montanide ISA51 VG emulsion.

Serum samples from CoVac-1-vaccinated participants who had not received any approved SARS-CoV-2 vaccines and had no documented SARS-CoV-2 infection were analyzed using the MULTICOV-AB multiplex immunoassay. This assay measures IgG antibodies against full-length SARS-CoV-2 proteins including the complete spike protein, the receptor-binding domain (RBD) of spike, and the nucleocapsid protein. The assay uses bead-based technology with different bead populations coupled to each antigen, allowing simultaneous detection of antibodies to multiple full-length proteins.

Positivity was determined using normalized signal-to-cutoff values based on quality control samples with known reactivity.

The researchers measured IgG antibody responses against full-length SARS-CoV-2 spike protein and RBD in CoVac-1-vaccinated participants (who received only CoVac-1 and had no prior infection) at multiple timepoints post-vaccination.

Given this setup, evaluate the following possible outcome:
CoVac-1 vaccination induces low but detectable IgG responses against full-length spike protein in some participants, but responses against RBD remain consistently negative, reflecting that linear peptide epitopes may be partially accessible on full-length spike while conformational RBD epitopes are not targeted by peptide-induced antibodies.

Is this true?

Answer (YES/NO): NO